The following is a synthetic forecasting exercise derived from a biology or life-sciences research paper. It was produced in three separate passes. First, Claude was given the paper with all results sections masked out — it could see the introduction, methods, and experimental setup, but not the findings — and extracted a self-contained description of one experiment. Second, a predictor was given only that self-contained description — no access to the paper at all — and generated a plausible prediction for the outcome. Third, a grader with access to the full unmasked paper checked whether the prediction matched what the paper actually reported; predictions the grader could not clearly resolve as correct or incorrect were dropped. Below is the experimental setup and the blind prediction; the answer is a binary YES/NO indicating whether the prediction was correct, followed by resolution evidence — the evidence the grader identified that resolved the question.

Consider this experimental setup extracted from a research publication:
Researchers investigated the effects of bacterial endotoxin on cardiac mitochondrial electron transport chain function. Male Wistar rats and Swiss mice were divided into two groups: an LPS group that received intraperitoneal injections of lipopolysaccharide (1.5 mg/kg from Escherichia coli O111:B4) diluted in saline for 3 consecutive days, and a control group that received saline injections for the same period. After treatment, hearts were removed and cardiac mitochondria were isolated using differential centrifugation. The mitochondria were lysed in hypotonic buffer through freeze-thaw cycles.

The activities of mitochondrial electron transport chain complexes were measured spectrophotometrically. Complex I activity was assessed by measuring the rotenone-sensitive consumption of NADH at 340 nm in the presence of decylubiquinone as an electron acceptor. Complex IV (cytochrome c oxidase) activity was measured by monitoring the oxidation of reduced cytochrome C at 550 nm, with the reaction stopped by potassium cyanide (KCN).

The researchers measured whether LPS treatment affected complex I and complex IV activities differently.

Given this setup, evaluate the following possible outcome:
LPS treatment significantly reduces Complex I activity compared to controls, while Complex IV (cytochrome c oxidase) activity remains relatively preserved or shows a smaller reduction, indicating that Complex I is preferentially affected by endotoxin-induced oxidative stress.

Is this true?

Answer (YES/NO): YES